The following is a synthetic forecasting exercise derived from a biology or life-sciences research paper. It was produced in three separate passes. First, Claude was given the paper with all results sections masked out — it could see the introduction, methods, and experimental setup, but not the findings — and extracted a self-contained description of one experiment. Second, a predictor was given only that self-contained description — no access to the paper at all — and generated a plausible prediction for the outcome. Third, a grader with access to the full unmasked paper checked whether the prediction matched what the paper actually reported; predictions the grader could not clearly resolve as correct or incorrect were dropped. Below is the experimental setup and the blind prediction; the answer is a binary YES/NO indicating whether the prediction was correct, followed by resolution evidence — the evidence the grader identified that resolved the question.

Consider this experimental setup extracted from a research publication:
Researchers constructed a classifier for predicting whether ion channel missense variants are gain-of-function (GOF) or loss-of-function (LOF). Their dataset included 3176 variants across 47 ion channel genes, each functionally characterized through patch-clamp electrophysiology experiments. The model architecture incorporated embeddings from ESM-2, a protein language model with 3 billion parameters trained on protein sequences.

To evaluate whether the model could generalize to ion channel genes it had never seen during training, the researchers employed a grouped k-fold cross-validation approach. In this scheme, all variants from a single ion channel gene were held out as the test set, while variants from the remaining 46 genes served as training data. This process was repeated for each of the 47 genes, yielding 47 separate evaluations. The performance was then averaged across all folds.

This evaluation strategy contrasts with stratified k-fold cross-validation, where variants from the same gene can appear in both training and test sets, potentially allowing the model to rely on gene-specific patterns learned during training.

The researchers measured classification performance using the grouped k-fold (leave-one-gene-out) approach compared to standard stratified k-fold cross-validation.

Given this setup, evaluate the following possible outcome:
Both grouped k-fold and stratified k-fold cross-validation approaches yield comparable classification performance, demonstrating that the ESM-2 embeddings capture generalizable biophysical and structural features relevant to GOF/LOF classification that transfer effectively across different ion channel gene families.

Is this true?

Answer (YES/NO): NO